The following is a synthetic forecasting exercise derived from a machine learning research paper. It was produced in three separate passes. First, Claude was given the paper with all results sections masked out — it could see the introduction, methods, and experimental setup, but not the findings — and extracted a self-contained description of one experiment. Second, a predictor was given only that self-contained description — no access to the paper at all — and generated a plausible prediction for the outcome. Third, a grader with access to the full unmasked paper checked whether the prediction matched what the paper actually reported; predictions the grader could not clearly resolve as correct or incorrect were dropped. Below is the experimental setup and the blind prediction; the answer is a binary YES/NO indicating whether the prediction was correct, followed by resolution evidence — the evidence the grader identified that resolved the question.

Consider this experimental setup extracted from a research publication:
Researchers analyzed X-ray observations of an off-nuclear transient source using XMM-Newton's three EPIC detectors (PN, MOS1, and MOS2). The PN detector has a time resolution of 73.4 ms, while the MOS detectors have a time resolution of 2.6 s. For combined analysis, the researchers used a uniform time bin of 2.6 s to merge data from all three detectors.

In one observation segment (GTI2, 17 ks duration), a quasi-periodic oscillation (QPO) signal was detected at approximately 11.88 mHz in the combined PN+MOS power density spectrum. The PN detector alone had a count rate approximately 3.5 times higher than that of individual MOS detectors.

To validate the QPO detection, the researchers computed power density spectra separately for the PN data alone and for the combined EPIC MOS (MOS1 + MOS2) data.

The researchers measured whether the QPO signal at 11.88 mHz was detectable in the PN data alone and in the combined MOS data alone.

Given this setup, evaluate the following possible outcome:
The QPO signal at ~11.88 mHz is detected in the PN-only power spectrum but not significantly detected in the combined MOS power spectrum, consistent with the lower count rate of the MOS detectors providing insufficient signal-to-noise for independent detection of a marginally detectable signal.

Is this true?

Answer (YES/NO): YES